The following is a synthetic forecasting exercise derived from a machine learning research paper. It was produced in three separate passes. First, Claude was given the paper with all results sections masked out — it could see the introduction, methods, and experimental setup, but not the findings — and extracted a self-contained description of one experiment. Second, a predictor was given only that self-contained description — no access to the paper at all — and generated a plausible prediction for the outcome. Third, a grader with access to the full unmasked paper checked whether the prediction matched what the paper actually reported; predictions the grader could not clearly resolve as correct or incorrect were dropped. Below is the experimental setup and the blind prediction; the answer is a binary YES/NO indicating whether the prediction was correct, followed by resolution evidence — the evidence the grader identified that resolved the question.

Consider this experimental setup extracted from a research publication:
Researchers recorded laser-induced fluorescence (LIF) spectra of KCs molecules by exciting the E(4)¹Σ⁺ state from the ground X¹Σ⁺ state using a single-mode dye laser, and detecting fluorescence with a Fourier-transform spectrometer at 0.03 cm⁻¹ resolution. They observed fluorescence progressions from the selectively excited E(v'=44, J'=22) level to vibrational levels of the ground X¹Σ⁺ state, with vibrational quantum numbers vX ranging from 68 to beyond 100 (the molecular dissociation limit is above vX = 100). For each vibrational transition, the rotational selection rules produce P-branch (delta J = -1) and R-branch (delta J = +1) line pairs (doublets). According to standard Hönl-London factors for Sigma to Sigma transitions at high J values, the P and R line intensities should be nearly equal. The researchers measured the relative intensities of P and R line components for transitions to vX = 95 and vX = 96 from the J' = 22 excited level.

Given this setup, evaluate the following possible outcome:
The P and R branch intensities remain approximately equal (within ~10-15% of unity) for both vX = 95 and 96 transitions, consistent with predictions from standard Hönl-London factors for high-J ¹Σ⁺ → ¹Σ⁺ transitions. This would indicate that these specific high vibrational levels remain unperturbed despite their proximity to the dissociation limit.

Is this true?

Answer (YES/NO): NO